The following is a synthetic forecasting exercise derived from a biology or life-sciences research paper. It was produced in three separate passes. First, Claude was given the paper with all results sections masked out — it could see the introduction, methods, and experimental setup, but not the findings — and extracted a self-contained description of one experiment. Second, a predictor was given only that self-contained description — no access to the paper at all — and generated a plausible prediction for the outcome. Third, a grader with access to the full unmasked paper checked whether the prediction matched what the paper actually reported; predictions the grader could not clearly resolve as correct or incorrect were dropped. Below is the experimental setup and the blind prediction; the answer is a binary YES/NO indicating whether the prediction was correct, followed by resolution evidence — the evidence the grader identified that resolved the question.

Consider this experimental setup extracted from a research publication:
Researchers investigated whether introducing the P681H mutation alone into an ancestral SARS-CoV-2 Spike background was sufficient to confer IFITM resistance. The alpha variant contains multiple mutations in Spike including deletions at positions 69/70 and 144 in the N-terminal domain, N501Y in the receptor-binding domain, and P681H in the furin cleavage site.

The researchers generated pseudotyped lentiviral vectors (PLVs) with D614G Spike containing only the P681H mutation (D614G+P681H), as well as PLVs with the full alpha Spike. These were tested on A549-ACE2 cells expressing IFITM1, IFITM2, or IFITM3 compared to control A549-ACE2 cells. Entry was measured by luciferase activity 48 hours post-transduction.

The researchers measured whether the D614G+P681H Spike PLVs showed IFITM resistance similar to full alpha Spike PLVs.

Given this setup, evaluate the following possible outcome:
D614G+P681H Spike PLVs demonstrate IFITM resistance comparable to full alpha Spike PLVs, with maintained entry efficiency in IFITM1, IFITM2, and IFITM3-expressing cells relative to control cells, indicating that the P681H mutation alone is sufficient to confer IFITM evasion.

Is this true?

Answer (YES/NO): NO